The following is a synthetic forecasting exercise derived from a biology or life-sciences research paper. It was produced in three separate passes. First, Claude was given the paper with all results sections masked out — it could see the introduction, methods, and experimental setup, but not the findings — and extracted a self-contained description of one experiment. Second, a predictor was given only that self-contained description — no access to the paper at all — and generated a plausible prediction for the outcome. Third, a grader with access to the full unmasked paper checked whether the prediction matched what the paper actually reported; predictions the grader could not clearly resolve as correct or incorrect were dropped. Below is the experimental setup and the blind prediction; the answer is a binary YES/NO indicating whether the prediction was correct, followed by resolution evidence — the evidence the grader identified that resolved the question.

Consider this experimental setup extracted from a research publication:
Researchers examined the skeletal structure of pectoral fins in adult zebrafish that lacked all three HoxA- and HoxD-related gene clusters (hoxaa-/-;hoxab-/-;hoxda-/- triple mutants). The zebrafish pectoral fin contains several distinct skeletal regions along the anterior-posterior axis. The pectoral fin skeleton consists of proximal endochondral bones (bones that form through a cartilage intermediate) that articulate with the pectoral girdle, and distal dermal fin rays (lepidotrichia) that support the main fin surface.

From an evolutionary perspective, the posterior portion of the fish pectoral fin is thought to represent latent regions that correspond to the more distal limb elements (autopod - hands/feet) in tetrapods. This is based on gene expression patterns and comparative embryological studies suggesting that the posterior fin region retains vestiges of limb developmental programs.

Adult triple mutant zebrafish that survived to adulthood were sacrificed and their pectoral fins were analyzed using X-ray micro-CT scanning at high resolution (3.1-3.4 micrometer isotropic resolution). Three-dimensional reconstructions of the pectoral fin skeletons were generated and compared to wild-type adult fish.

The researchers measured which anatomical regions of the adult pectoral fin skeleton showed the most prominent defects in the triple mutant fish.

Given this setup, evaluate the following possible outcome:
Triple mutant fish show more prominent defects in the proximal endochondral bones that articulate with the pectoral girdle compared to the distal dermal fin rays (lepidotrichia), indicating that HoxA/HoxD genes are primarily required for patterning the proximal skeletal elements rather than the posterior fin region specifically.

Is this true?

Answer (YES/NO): NO